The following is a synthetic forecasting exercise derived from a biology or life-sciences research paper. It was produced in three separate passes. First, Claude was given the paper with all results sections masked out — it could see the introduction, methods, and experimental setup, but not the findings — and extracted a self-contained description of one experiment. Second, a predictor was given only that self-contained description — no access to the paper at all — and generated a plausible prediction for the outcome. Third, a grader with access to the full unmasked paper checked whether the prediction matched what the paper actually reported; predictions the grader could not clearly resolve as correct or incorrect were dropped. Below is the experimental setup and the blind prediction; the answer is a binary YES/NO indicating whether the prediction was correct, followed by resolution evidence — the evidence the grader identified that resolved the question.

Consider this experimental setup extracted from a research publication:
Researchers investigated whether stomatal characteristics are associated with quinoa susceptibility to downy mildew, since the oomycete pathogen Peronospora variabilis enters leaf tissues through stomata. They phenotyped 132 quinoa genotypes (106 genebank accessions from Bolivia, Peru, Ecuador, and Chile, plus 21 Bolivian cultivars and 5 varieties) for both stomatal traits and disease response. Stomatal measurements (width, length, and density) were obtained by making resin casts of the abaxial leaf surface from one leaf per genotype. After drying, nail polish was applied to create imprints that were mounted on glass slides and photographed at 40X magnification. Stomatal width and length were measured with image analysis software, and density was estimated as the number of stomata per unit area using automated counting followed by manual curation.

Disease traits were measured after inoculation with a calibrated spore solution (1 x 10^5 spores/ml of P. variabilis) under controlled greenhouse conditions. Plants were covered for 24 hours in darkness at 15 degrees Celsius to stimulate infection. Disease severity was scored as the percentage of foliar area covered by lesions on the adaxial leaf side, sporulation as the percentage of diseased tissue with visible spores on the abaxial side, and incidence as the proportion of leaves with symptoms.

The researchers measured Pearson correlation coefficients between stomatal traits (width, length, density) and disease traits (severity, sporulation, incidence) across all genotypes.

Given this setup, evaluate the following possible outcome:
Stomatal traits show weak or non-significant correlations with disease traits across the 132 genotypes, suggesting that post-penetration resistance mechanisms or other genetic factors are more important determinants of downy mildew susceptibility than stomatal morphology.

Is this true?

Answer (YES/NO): YES